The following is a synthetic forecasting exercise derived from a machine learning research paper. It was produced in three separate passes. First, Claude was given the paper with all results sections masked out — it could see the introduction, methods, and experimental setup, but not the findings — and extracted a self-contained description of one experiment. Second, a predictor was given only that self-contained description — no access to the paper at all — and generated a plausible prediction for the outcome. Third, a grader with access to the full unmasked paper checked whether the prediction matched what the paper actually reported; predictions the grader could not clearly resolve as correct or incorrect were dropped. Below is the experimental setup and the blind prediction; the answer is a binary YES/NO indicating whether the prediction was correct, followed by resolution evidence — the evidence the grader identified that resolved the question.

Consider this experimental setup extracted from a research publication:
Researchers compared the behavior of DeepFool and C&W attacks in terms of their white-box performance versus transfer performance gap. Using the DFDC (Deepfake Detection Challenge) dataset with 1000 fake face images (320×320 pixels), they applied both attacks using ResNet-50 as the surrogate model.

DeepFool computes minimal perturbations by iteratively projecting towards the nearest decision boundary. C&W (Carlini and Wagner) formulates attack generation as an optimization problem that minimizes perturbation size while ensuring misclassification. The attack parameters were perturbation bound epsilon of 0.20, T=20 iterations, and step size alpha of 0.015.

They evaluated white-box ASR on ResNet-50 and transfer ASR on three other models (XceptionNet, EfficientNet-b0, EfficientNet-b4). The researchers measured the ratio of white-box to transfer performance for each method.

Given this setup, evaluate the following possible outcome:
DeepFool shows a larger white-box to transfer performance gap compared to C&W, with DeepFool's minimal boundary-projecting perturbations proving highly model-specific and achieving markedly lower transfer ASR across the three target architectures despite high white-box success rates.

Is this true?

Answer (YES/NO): YES